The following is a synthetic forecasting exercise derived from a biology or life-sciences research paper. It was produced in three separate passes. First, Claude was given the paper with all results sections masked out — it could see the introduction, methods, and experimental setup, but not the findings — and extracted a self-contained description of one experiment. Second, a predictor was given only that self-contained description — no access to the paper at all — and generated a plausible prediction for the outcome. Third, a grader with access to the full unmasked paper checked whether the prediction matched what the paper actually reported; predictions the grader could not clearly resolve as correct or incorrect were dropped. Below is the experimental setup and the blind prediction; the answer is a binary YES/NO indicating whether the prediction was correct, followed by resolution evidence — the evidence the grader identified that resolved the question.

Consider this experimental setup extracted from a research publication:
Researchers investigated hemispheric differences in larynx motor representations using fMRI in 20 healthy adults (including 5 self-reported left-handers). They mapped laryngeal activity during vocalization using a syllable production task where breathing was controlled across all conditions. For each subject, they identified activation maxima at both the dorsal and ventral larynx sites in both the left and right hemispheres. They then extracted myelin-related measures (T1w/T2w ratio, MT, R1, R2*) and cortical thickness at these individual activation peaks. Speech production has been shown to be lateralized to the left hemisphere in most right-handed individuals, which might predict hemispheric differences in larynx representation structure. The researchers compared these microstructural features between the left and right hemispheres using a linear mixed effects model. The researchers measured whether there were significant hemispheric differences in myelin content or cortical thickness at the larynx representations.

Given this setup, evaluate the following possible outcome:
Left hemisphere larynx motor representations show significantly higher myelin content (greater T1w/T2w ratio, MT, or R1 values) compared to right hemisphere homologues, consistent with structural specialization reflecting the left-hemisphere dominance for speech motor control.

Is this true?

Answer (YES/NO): NO